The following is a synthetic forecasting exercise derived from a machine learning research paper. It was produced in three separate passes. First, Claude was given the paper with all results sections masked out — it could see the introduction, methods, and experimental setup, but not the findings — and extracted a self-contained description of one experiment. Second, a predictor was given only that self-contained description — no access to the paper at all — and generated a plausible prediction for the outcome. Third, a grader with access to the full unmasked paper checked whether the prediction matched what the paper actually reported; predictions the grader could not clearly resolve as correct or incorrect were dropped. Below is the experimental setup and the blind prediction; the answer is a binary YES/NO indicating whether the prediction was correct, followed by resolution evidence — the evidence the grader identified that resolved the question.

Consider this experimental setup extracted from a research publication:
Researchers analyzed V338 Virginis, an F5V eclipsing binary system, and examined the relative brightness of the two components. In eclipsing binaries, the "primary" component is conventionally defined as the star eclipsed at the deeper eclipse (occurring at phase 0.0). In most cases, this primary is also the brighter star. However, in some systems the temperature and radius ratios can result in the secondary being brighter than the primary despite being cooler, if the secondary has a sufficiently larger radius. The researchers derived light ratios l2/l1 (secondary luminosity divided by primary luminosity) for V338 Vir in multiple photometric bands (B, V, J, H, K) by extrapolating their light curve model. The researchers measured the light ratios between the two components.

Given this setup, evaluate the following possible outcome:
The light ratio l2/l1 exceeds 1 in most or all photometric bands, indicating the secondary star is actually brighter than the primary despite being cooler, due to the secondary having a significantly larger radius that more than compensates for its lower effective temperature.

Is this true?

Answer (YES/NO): YES